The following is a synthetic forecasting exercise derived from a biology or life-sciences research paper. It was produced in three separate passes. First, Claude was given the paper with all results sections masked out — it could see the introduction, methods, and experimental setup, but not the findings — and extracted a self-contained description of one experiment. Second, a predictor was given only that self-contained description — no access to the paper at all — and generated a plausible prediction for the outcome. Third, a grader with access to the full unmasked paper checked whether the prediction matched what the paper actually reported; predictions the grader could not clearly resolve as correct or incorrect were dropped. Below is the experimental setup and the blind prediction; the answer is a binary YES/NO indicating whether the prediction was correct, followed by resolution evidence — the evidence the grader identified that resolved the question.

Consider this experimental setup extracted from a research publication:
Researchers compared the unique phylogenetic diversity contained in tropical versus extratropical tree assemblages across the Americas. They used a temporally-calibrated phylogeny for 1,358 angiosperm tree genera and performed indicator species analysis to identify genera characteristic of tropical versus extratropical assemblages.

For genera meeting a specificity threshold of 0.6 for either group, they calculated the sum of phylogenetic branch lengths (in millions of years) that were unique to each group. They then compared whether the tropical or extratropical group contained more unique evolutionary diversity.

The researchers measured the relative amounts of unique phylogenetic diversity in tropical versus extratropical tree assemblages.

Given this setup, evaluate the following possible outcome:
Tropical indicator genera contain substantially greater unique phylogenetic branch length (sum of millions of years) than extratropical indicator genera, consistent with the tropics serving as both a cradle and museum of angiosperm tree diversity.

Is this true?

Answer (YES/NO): YES